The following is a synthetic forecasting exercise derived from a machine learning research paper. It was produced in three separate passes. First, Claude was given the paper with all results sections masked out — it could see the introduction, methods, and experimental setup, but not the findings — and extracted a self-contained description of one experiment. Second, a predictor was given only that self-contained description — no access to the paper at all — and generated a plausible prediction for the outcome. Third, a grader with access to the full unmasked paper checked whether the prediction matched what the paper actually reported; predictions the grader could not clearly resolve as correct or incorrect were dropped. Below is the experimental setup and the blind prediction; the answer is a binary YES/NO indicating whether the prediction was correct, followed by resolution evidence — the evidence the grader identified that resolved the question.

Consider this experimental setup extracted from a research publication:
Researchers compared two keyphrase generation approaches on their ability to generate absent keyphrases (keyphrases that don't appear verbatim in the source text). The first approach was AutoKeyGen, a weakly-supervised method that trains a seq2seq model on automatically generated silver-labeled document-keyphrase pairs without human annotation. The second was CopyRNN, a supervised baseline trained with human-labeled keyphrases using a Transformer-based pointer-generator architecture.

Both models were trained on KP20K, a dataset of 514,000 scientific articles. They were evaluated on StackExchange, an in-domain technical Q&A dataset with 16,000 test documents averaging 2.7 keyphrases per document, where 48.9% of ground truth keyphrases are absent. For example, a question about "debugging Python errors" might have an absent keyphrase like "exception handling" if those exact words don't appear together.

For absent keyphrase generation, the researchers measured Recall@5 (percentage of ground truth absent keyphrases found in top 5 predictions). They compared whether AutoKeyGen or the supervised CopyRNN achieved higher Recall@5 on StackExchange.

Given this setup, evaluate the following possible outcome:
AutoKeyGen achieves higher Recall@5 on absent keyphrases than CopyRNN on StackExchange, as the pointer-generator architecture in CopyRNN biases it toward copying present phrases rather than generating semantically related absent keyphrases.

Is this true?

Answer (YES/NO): NO